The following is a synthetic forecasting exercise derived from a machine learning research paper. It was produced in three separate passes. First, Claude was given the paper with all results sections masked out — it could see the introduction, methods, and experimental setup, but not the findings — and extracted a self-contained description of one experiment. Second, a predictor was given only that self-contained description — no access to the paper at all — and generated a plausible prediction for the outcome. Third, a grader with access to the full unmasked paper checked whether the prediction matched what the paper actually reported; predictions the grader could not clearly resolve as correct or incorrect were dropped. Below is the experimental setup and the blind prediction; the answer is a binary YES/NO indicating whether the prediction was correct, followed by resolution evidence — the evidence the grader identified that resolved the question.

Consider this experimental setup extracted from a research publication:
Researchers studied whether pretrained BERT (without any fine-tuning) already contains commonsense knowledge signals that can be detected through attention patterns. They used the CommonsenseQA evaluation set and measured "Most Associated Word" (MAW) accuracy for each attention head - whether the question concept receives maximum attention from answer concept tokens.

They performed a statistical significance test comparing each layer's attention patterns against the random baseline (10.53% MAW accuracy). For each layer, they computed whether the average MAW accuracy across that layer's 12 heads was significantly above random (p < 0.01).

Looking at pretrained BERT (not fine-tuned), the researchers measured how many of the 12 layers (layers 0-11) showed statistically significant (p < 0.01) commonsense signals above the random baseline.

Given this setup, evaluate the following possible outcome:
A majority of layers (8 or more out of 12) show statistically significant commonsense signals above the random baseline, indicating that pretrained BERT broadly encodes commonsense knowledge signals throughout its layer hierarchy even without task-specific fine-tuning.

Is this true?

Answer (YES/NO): NO